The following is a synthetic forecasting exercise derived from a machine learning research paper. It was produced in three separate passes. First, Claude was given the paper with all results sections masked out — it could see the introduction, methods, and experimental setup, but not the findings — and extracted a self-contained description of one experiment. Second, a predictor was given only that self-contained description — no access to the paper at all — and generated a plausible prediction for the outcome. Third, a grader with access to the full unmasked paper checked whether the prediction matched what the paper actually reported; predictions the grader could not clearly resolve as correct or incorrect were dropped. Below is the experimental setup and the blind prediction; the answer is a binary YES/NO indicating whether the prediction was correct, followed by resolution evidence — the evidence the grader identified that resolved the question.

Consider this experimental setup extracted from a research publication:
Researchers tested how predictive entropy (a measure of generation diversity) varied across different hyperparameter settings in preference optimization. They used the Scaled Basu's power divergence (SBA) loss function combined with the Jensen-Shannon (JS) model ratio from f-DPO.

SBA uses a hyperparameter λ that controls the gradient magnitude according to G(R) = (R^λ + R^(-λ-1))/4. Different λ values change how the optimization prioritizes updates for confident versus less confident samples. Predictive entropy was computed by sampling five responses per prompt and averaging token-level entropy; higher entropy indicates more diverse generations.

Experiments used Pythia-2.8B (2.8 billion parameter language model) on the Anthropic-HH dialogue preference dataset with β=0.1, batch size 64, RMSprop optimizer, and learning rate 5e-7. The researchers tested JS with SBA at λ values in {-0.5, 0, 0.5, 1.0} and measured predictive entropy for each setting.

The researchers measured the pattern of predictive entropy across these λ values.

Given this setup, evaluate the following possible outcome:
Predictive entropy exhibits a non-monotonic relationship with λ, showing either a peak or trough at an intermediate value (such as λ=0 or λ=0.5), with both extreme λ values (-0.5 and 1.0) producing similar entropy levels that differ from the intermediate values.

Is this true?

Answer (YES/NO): NO